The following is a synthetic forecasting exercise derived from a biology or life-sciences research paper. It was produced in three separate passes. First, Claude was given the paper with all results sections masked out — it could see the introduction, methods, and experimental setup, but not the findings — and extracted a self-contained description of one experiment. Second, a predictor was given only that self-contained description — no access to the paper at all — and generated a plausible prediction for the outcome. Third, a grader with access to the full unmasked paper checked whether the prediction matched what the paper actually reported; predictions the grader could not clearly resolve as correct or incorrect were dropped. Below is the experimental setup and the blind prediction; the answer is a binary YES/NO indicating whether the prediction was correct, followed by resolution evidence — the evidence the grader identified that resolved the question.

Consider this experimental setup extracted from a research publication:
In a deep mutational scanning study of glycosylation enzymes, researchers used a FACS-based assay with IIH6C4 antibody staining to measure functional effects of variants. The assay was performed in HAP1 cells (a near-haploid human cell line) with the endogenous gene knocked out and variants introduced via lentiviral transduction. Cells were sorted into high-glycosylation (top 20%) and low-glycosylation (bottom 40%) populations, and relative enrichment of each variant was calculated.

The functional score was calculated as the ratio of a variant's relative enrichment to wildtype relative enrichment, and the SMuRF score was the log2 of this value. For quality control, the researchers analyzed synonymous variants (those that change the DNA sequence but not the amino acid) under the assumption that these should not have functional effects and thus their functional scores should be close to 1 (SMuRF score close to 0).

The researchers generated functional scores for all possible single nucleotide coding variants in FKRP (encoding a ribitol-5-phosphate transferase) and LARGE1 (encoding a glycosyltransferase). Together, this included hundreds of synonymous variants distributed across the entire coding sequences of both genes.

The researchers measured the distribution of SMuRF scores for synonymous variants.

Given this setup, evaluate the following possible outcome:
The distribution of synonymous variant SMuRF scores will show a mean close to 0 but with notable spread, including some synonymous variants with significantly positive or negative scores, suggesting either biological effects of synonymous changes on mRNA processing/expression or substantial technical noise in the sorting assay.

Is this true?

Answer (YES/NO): NO